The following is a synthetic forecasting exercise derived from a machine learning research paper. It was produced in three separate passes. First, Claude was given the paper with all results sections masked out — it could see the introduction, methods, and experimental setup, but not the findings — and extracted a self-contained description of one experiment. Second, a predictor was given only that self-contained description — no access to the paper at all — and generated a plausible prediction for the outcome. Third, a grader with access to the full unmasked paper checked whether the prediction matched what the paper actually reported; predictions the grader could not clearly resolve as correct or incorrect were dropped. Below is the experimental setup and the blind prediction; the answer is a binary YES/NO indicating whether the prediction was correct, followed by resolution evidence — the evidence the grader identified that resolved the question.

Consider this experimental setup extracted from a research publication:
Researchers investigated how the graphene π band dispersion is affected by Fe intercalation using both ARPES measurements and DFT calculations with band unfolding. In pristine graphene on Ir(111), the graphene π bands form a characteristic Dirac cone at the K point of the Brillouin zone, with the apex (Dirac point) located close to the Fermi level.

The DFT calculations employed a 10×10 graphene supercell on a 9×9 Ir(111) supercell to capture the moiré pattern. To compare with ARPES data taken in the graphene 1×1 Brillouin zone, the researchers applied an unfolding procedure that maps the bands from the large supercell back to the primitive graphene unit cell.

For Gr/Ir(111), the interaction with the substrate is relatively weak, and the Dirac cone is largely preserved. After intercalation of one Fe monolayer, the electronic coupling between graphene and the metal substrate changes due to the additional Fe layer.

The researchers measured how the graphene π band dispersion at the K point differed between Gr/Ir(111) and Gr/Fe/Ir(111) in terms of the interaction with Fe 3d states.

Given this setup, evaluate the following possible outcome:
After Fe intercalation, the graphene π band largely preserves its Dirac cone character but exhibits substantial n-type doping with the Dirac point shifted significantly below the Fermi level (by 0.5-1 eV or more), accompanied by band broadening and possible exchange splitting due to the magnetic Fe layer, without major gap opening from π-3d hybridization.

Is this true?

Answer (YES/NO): NO